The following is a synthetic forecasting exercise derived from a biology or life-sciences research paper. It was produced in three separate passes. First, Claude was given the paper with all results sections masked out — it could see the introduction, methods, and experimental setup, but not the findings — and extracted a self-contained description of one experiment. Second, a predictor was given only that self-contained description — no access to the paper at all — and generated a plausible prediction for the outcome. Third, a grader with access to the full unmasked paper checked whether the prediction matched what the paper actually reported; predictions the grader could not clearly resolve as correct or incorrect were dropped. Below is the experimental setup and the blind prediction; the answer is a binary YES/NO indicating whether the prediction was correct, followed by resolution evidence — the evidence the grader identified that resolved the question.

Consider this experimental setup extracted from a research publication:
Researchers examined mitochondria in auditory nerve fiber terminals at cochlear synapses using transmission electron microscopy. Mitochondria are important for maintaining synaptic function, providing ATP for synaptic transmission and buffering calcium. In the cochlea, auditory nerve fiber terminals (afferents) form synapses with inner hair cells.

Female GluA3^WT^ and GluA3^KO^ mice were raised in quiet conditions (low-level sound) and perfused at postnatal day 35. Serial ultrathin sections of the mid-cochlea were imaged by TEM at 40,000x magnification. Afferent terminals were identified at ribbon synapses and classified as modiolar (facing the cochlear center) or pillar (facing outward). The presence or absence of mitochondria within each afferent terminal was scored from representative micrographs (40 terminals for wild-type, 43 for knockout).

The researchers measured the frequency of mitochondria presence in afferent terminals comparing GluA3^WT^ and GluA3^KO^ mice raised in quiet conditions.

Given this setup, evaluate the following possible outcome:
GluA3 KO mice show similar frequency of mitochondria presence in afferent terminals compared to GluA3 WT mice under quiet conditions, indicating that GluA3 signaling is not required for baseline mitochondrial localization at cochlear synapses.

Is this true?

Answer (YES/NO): NO